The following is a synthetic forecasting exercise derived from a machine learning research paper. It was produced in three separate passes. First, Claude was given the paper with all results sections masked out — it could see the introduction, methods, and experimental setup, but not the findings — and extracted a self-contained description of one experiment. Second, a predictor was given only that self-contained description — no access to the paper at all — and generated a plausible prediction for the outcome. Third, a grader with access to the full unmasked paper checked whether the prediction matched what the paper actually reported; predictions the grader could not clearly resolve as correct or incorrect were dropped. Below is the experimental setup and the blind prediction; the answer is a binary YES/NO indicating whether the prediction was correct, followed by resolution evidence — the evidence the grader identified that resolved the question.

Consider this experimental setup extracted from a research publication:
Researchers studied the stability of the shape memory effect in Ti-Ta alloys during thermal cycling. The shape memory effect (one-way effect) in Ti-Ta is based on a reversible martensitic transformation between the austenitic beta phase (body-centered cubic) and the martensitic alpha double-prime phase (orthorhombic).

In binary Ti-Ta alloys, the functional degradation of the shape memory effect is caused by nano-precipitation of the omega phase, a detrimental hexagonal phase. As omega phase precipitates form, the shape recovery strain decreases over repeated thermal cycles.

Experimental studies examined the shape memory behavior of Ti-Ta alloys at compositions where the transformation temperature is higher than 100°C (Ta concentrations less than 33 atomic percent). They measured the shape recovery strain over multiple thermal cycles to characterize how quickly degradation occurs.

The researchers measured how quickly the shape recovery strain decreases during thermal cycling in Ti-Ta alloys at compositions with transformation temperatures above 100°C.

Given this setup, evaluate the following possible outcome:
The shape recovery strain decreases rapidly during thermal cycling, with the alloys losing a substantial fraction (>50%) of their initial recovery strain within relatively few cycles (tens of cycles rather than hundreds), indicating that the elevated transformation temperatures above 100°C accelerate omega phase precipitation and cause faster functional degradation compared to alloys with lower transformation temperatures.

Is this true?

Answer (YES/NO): NO